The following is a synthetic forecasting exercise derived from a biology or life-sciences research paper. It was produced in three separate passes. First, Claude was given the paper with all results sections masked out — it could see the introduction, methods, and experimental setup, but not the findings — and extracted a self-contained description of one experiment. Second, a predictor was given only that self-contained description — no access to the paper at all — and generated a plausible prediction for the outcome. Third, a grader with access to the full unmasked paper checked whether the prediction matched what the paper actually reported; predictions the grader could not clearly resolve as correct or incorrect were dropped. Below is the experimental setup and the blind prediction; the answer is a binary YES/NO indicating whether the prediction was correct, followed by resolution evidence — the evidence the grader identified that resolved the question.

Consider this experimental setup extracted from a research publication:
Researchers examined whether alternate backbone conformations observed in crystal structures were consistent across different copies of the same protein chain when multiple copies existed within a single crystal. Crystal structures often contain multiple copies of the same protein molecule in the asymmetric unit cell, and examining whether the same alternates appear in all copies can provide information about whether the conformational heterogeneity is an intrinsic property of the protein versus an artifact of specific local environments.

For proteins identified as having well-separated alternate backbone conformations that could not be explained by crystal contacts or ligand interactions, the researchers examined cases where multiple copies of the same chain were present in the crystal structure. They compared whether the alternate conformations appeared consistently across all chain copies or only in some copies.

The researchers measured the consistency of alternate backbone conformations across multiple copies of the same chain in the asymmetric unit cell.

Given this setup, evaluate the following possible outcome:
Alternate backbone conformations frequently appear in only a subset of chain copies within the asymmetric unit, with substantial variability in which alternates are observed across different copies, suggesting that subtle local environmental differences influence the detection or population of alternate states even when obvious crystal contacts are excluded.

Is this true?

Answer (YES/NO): NO